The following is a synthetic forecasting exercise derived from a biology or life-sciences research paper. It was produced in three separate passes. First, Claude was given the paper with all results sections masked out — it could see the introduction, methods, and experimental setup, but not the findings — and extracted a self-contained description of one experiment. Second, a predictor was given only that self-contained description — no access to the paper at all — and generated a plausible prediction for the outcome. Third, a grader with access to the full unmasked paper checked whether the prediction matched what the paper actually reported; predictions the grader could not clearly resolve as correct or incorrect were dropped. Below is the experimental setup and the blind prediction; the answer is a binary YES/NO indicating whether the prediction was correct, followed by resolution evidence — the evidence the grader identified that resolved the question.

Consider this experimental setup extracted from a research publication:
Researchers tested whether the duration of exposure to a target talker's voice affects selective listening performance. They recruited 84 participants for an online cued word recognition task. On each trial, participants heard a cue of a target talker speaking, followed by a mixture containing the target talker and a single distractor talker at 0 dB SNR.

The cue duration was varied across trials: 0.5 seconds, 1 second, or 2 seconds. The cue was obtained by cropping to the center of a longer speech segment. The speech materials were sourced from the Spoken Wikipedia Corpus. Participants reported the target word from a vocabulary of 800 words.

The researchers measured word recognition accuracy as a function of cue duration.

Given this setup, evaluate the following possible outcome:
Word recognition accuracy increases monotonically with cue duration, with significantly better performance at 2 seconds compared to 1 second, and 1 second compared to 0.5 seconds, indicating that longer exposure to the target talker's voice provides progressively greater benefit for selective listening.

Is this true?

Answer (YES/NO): NO